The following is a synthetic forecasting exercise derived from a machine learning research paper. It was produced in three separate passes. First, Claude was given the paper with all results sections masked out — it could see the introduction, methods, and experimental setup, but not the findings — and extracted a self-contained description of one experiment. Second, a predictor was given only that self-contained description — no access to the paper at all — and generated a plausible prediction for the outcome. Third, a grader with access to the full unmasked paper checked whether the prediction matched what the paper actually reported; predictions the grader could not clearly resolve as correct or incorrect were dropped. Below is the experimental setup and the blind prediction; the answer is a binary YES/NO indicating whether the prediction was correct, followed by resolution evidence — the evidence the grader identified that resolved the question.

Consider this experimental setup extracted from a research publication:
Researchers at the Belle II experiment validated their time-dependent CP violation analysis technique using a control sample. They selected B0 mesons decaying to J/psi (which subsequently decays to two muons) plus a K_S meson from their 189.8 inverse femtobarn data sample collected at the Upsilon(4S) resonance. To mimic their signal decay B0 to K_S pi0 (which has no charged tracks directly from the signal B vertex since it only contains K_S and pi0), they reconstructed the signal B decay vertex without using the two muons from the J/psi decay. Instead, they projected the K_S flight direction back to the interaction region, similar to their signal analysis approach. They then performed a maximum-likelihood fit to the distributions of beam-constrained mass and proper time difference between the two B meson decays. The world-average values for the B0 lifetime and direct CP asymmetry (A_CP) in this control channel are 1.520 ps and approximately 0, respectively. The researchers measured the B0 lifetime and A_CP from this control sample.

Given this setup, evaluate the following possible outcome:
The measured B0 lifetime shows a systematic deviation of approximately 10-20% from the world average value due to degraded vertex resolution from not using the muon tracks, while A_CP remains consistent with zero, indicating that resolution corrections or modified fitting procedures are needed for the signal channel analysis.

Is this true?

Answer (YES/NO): NO